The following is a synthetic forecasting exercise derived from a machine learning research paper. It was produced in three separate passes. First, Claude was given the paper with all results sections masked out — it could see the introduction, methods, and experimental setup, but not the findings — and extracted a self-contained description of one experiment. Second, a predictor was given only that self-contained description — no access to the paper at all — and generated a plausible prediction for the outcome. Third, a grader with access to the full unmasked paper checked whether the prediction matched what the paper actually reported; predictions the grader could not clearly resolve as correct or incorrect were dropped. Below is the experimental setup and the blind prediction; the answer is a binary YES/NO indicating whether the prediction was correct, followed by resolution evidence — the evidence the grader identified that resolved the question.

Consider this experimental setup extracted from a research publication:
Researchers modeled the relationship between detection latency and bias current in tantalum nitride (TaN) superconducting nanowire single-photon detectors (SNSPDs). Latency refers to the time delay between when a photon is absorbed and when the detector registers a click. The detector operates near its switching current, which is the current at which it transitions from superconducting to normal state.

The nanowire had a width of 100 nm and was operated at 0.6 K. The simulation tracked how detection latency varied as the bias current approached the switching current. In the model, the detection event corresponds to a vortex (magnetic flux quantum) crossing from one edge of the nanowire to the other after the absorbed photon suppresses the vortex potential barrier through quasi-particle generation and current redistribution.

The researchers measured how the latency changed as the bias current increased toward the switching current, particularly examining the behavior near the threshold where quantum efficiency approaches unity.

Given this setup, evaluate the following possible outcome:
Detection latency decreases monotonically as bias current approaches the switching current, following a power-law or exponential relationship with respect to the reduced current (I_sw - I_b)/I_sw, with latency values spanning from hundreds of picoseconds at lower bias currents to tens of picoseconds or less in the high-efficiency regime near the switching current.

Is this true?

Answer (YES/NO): NO